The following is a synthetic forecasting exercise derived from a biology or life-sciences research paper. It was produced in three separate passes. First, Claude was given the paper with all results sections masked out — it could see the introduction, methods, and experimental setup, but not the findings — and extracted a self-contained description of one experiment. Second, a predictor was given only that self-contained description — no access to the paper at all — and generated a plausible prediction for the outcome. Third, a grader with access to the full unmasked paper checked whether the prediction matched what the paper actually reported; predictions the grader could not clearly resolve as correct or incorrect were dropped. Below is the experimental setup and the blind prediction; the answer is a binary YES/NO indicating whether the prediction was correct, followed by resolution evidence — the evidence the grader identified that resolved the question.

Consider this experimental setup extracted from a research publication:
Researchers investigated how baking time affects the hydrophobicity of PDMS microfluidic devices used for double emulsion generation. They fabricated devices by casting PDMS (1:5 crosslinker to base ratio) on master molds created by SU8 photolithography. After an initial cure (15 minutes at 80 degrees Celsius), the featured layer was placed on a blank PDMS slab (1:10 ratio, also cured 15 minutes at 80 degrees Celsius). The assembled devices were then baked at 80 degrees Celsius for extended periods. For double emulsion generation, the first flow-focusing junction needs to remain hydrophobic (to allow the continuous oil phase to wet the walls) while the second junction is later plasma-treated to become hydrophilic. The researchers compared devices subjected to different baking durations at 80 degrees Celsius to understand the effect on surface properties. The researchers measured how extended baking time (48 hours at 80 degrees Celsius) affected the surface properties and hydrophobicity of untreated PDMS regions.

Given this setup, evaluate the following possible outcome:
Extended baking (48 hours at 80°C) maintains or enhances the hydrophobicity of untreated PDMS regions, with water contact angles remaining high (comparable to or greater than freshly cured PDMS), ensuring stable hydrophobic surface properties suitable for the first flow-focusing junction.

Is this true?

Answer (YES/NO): YES